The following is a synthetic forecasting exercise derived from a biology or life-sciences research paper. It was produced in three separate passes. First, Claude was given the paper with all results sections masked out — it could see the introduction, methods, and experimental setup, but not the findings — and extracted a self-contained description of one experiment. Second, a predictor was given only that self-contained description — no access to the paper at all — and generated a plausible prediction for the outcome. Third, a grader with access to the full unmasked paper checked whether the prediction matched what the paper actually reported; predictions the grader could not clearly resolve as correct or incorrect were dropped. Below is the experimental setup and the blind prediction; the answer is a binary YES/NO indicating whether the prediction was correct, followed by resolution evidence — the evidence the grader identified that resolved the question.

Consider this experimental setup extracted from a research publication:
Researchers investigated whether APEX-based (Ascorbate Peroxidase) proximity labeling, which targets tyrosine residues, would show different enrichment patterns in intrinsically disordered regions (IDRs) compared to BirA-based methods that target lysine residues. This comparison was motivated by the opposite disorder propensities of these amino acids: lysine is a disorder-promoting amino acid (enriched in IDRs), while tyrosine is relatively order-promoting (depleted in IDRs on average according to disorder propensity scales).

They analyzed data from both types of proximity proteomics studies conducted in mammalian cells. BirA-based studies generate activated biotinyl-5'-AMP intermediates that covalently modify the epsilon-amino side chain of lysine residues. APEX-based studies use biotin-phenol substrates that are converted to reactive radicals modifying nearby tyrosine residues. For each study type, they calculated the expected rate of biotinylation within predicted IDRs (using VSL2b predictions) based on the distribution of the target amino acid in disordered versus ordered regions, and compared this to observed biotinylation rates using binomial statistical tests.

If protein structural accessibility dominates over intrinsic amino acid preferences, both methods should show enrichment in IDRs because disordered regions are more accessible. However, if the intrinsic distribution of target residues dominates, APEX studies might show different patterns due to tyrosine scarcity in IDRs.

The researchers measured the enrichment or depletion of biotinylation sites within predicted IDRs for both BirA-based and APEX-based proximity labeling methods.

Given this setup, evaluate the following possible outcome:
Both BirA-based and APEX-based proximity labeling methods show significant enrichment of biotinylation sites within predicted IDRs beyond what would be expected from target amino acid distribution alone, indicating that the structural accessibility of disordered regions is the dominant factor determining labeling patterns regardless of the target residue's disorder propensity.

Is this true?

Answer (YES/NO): YES